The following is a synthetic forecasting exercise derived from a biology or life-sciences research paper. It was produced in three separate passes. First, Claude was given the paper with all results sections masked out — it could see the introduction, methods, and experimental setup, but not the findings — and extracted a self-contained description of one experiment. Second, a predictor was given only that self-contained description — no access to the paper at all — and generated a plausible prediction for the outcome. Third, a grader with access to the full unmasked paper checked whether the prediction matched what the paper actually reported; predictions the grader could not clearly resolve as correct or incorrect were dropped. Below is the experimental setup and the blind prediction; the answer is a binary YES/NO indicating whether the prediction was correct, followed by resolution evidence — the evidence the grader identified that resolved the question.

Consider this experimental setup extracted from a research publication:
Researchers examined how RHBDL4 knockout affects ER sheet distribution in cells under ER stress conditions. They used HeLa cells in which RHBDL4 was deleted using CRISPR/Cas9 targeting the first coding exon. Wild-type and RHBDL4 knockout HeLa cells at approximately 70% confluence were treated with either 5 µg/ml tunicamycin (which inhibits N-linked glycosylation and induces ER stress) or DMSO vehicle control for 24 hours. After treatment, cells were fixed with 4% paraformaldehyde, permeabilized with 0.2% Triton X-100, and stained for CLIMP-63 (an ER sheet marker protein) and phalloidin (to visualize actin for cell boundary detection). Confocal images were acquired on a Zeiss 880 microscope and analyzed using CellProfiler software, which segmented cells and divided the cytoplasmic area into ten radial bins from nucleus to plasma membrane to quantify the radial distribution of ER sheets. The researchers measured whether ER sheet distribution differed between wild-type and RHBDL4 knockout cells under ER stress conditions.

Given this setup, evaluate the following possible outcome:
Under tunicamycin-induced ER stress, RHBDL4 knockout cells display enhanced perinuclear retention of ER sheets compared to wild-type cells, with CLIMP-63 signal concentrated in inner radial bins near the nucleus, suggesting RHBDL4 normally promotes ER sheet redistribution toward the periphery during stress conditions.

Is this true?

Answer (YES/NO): YES